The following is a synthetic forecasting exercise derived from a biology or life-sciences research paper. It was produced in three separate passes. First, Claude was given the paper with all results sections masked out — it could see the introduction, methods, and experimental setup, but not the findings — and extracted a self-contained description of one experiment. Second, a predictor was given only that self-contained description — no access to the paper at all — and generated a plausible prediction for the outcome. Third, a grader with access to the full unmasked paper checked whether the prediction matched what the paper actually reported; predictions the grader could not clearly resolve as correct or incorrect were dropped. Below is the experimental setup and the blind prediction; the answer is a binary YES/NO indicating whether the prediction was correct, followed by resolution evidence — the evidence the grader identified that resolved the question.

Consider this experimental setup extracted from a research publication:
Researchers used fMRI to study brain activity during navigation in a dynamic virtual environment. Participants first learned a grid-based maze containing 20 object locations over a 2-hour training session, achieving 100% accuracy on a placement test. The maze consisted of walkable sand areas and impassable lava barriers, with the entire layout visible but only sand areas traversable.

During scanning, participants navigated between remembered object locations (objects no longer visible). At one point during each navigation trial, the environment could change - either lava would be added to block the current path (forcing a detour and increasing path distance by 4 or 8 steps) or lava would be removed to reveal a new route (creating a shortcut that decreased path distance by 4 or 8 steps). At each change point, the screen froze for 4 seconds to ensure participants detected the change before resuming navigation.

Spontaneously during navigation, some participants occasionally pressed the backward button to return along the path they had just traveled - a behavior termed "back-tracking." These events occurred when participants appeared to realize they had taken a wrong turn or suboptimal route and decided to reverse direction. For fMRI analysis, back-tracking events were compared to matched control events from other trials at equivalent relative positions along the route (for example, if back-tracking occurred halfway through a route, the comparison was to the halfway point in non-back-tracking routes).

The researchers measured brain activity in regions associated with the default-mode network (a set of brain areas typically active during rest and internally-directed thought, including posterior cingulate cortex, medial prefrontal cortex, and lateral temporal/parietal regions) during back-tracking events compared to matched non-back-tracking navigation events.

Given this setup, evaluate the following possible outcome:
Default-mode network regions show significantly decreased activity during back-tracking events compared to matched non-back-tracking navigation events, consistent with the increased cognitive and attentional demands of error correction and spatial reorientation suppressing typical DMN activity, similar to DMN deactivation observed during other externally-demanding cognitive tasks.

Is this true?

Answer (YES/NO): YES